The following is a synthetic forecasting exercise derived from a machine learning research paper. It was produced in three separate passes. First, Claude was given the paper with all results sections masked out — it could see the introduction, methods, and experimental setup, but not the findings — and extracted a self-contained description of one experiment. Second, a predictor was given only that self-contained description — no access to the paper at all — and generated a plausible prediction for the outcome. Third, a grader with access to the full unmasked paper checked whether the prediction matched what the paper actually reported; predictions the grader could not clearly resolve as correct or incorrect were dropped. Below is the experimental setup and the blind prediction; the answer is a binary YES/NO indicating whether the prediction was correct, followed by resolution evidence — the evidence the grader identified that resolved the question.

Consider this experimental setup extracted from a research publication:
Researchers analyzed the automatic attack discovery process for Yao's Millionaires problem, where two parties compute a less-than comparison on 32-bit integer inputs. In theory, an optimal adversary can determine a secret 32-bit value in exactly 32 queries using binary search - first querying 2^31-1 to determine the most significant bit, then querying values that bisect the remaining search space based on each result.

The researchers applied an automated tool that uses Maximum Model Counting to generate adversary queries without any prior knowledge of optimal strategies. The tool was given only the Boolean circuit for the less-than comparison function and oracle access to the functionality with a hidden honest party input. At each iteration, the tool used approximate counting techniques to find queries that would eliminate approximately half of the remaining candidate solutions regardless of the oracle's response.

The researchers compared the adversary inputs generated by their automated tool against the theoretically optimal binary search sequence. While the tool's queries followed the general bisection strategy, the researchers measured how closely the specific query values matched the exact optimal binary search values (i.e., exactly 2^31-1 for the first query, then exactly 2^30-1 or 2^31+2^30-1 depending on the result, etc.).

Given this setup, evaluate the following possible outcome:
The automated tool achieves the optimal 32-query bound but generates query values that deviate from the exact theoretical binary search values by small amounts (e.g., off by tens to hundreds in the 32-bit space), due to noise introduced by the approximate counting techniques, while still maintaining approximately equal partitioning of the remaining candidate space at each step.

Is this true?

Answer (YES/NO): NO